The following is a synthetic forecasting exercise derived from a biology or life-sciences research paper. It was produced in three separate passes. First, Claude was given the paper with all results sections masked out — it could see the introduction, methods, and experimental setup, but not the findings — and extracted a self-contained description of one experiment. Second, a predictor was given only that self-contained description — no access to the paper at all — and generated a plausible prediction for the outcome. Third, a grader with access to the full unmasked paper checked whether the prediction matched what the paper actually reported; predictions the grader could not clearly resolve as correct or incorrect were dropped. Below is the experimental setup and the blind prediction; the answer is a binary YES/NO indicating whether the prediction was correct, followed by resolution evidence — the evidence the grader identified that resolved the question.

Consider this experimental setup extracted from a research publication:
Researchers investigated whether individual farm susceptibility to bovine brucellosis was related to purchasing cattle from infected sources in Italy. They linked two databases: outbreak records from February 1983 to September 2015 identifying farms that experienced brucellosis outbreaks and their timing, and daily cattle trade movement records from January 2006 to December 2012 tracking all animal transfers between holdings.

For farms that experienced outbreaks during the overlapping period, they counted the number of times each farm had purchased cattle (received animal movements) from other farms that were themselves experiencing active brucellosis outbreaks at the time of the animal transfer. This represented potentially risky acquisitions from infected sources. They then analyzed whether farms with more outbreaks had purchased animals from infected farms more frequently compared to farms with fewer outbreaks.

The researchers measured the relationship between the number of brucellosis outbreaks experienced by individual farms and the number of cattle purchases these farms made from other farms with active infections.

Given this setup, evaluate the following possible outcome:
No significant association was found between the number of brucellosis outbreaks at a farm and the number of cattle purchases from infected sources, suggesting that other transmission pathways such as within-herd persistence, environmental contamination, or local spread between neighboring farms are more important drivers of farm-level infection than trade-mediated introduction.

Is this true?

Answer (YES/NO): NO